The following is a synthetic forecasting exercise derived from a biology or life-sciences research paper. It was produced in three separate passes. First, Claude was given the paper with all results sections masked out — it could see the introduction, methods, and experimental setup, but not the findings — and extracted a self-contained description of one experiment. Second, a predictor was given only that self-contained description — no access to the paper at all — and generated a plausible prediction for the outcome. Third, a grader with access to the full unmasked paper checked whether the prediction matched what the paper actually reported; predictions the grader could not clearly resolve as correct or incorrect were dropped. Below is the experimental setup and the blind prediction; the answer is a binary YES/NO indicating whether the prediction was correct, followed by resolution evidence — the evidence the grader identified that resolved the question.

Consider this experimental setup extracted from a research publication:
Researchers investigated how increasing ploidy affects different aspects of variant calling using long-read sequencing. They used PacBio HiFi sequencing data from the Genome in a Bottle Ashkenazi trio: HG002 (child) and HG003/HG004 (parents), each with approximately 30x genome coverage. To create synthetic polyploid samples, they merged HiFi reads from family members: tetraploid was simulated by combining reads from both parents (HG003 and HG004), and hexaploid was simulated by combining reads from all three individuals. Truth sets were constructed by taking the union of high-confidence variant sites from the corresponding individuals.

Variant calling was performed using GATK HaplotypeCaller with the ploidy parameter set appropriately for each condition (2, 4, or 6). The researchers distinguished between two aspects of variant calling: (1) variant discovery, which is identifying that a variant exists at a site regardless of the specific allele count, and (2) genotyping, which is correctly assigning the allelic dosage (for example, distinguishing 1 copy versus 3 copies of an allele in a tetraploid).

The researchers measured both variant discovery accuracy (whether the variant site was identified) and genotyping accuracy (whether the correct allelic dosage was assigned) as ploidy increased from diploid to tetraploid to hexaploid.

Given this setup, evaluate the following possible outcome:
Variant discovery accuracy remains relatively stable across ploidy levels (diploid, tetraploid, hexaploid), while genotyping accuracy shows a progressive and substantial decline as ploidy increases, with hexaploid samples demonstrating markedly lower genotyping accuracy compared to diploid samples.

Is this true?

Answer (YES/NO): NO